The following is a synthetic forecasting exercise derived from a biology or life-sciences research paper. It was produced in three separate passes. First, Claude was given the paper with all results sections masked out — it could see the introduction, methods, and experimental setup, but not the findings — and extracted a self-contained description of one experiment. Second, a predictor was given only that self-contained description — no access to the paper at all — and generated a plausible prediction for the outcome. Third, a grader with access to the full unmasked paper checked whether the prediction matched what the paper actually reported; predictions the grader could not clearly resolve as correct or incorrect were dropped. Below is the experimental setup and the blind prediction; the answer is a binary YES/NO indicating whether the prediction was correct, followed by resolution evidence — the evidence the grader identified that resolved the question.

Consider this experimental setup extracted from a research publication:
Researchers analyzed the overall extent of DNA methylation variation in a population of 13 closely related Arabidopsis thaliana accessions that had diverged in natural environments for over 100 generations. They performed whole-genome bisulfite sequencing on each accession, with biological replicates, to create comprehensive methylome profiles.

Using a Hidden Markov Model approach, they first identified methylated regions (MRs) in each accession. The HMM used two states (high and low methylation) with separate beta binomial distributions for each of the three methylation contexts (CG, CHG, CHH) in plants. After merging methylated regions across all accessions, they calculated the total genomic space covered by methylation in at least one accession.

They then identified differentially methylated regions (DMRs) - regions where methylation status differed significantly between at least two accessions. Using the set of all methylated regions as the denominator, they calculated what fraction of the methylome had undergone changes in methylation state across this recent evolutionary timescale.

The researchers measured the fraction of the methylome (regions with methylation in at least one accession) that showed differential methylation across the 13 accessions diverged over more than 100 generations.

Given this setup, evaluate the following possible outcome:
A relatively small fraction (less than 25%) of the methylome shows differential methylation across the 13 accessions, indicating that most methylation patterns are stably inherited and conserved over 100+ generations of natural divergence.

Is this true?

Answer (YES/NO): YES